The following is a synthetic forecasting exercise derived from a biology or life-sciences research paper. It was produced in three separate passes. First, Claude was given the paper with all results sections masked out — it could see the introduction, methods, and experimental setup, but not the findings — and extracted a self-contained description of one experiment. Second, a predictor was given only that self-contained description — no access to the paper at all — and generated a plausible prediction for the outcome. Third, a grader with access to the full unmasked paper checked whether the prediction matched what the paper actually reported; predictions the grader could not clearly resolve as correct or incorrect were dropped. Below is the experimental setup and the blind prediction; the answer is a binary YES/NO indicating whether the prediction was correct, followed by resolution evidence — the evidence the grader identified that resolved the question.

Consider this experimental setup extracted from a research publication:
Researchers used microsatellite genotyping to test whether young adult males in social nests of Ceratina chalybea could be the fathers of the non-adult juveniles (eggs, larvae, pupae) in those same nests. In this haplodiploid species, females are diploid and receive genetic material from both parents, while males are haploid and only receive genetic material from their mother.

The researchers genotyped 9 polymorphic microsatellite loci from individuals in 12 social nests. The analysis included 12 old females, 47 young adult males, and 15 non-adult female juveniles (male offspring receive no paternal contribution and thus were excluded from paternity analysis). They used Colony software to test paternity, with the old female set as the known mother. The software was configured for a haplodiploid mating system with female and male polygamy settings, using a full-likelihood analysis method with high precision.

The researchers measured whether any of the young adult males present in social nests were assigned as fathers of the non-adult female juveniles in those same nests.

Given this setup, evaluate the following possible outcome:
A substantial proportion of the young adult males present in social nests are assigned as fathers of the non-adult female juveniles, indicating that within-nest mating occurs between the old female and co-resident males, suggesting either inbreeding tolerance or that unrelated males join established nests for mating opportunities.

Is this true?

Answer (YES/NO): NO